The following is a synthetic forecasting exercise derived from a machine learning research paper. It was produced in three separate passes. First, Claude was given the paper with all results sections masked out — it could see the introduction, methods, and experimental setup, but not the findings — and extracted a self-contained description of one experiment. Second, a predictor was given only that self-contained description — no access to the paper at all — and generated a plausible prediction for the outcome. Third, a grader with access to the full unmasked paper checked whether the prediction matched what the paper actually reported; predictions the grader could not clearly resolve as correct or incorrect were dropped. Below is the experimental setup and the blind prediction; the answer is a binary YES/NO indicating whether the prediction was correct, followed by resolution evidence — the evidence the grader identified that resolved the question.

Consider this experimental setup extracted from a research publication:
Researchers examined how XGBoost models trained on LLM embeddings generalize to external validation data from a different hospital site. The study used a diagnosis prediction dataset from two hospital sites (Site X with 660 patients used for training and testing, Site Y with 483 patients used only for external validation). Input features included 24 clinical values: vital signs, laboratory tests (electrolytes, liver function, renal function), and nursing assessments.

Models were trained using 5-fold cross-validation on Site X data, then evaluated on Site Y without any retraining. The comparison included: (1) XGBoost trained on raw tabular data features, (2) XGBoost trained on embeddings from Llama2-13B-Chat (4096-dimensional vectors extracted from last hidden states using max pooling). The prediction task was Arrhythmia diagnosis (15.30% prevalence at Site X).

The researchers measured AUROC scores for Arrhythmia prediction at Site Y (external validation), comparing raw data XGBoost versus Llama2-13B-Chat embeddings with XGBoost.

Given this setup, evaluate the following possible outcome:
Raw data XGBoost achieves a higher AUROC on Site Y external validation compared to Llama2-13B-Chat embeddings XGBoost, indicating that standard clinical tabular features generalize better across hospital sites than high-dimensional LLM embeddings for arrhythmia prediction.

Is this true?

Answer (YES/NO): NO